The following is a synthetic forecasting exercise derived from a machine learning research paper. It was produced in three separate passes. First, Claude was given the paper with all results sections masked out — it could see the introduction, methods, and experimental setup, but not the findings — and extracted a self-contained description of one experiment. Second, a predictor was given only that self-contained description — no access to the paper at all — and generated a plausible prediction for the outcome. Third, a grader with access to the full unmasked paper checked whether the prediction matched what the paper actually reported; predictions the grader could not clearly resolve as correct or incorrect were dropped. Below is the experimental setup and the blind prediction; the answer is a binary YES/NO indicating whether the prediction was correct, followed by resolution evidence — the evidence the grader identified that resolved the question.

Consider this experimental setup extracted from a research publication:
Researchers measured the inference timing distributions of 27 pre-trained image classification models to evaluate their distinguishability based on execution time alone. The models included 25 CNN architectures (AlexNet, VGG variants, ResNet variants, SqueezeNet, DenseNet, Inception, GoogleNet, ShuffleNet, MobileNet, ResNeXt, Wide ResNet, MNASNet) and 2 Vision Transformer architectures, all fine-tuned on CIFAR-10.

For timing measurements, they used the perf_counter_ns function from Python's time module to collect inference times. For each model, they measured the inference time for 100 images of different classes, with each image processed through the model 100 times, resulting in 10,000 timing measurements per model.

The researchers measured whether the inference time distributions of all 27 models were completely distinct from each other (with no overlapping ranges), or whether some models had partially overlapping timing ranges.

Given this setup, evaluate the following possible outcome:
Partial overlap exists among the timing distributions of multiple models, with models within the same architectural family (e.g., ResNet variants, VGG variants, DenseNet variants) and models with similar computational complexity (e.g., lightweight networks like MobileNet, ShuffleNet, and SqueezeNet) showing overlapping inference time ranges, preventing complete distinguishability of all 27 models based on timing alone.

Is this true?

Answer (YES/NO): NO